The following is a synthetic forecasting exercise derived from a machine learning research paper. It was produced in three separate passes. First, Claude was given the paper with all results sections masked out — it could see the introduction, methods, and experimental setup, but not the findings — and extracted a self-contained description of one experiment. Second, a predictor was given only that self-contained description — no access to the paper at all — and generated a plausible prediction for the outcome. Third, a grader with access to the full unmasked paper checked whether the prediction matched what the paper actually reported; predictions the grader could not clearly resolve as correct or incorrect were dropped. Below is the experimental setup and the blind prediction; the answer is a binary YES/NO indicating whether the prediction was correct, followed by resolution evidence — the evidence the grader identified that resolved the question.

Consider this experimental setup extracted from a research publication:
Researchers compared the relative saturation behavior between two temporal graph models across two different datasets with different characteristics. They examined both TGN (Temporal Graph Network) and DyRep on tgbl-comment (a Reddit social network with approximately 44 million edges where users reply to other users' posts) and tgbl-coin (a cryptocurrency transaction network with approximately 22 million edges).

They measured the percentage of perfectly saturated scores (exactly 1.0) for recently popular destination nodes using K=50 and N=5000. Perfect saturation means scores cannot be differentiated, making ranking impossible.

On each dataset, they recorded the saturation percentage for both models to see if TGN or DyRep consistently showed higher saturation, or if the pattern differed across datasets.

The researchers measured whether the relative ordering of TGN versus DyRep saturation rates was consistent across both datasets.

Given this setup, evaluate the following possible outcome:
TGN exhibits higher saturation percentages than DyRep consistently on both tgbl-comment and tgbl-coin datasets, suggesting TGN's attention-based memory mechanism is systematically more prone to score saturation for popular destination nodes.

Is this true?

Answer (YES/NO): YES